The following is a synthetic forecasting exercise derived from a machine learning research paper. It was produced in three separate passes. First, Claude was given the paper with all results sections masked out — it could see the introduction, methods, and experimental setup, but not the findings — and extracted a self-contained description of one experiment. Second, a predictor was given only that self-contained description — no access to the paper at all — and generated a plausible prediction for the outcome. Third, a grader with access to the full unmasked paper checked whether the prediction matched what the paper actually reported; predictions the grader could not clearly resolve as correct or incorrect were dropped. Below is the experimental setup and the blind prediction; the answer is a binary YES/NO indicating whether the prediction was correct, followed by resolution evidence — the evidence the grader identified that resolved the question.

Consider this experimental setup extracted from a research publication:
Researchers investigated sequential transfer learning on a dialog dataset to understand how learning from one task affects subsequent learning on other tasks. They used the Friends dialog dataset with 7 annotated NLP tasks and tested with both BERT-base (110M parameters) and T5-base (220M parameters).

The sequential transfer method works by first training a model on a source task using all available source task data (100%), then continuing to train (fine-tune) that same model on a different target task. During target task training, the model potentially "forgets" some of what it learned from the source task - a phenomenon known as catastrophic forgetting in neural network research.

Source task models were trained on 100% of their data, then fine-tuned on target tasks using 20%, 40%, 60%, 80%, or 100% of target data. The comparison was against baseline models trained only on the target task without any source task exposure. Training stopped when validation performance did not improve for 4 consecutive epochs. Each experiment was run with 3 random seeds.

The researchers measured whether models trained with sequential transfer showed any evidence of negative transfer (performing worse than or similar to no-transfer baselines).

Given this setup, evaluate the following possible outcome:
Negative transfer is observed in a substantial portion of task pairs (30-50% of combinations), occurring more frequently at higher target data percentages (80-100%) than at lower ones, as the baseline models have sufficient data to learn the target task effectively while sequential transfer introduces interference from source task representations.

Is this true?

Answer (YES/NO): NO